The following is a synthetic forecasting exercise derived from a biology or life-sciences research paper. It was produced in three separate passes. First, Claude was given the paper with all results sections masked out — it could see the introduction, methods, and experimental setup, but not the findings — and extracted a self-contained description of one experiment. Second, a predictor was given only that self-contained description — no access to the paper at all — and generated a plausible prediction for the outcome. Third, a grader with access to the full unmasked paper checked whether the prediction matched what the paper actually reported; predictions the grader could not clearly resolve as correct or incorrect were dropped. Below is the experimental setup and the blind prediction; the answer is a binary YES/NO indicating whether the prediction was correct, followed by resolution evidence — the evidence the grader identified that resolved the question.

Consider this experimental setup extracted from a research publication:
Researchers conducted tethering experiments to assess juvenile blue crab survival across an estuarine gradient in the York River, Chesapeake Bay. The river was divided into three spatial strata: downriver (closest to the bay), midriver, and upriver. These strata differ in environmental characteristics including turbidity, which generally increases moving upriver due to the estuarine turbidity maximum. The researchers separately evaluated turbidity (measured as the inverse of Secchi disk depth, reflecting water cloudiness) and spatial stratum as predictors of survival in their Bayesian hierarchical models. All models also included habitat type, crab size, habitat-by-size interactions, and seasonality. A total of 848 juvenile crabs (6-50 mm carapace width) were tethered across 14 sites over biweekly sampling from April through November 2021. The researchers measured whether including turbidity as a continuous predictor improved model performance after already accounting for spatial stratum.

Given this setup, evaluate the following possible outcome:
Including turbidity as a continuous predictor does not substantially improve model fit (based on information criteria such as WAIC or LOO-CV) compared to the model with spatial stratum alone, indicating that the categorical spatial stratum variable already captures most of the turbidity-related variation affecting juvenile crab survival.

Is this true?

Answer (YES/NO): YES